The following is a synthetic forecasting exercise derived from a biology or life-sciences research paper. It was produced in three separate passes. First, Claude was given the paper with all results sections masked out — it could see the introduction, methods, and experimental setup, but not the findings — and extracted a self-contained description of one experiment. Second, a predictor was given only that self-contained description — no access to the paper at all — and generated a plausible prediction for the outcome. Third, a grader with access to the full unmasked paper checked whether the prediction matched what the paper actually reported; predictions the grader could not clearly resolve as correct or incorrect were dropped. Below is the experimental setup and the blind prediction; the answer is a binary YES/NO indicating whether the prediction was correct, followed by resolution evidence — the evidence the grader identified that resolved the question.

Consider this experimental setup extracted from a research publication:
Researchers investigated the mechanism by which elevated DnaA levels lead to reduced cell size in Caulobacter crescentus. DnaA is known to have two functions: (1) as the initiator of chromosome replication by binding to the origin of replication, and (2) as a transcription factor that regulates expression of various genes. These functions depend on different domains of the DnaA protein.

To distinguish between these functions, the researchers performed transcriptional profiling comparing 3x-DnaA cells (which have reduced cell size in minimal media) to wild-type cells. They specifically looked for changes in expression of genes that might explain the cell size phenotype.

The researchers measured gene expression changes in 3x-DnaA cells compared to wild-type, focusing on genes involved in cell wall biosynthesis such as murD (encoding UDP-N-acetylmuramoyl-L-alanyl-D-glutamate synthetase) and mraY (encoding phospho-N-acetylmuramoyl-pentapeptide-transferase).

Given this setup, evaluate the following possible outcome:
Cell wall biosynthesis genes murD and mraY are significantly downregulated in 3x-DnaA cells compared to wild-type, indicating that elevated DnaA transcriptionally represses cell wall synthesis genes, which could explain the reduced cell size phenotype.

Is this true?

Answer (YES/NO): NO